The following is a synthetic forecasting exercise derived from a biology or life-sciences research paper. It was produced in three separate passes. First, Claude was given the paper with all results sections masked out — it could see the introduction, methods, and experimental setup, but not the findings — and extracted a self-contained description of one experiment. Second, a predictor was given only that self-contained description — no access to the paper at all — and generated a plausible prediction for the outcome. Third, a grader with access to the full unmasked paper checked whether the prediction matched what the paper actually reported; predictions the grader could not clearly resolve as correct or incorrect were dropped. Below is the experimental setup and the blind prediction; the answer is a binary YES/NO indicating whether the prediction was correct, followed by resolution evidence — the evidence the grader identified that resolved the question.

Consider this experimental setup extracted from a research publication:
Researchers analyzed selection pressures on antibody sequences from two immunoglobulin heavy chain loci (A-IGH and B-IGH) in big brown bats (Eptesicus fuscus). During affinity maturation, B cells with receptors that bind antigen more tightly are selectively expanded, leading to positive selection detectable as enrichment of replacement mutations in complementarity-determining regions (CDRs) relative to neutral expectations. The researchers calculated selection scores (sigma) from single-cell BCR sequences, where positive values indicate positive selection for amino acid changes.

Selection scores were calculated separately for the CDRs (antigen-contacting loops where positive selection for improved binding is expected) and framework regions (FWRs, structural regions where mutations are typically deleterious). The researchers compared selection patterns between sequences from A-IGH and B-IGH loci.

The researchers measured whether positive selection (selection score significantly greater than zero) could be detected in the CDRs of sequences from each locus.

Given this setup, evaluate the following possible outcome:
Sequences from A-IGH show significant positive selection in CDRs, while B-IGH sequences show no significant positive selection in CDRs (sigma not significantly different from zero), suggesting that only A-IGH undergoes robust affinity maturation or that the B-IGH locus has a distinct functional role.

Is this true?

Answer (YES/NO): YES